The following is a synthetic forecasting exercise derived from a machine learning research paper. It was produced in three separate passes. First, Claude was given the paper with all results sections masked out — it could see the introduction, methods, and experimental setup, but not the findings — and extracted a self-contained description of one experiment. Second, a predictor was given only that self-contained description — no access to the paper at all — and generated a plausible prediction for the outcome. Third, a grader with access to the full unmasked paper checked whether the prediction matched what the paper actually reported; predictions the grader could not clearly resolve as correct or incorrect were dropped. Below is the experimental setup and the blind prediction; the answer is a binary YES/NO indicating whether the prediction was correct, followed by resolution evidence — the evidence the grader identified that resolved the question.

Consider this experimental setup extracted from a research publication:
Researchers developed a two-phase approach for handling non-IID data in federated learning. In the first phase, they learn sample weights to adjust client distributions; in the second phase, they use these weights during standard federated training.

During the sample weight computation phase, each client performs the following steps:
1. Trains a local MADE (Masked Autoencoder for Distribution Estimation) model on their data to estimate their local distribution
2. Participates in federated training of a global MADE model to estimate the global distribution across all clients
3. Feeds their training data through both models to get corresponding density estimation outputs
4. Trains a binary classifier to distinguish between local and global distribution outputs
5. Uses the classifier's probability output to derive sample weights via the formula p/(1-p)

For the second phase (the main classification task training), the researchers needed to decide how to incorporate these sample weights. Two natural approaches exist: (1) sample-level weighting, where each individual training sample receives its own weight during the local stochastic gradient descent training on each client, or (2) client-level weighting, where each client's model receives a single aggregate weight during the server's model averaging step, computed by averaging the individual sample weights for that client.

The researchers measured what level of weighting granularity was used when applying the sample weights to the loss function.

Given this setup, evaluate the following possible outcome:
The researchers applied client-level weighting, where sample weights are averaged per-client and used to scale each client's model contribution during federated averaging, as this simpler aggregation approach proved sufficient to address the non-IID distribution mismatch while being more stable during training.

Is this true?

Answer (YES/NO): NO